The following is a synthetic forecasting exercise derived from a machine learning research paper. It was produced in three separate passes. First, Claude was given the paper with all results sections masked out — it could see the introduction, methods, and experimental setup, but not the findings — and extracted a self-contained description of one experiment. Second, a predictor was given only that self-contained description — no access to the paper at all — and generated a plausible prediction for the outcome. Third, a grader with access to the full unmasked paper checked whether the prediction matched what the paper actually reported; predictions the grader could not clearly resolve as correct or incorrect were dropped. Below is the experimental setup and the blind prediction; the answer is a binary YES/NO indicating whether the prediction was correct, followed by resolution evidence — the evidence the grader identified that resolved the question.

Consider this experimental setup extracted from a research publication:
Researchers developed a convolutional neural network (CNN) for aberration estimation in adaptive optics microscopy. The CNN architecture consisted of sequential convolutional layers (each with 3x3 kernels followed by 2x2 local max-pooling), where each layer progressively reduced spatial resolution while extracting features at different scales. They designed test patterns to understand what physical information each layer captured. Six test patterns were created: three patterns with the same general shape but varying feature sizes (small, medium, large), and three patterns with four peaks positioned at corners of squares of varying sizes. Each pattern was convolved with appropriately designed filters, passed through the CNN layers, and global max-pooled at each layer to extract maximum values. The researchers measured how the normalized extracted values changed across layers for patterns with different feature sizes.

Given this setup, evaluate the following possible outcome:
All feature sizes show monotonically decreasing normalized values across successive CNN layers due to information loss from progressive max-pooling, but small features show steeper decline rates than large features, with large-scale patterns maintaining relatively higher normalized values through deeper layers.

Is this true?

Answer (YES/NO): NO